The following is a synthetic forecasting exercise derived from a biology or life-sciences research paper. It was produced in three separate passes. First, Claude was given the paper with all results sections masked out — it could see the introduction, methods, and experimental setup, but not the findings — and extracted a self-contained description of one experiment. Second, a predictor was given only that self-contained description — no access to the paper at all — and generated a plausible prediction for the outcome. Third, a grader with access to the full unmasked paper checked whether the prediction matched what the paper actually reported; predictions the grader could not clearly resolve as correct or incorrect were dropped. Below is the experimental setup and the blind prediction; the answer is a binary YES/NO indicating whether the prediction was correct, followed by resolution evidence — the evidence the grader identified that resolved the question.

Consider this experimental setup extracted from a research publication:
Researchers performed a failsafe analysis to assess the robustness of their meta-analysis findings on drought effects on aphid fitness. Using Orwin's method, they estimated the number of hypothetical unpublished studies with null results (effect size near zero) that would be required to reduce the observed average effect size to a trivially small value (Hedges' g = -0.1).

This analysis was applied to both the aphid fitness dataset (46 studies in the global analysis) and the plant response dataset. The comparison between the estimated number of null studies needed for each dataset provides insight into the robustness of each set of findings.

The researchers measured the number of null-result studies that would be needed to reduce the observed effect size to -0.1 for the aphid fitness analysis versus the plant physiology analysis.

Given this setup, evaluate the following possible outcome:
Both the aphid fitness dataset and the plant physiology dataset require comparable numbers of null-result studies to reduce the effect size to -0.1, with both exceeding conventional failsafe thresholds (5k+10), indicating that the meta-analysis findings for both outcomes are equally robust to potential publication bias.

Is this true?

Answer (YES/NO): NO